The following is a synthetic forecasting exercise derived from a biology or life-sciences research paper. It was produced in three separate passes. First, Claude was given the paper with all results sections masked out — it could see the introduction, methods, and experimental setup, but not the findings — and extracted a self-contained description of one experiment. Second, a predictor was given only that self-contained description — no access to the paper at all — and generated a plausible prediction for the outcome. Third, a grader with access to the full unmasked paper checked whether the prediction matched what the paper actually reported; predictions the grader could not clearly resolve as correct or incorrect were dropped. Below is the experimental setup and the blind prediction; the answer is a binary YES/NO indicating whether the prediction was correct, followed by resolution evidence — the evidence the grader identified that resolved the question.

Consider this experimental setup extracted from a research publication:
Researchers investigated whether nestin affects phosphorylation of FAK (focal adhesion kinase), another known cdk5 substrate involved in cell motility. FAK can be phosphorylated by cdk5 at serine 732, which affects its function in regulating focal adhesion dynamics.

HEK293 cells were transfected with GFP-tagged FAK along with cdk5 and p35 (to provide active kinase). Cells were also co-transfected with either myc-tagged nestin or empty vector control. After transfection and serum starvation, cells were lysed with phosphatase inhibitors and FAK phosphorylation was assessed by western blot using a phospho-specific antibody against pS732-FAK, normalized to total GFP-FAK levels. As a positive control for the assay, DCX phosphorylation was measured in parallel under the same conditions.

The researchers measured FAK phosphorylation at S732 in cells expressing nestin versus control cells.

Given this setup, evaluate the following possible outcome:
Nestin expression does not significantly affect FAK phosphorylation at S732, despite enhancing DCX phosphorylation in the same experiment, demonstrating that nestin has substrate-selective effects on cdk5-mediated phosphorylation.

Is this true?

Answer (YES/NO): YES